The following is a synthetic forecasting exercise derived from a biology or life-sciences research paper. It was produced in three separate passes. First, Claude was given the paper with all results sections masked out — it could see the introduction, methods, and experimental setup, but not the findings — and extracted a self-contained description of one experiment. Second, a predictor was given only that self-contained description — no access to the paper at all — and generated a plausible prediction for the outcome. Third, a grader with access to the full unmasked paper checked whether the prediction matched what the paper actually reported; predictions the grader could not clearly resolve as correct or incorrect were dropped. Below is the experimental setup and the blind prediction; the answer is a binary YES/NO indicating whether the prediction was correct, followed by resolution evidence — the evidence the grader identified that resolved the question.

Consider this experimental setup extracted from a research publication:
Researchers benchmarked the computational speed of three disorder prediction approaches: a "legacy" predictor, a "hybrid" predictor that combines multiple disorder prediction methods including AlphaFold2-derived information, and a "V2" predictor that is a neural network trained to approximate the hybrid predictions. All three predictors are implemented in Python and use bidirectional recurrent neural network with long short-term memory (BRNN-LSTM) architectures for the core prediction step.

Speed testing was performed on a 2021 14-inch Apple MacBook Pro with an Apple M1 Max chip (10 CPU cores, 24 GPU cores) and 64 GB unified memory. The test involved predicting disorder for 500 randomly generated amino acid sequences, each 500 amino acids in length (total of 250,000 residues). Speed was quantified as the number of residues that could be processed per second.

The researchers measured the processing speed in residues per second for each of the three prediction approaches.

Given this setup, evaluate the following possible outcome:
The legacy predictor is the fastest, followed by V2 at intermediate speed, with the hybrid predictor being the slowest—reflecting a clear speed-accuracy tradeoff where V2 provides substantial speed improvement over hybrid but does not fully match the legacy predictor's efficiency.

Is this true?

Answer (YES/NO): YES